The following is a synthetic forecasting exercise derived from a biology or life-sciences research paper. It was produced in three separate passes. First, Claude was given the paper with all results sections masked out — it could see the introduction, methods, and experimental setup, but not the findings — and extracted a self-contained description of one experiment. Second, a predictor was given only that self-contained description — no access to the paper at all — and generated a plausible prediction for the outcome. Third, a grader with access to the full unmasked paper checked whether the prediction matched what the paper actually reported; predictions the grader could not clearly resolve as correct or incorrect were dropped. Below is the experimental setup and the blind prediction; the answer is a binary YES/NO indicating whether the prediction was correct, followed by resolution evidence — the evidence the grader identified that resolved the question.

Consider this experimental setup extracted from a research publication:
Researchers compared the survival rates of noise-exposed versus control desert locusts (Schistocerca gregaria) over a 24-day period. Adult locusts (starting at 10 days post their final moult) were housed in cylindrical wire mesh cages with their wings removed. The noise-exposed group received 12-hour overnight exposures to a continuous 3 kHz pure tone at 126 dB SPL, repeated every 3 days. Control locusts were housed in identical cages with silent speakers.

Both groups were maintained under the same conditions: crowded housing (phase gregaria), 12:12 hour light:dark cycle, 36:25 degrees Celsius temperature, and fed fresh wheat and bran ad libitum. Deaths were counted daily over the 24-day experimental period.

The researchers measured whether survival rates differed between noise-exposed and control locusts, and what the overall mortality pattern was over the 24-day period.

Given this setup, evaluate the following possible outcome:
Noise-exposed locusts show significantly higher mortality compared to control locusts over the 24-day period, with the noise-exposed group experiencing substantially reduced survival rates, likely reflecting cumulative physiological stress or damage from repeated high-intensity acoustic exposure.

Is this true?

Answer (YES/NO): NO